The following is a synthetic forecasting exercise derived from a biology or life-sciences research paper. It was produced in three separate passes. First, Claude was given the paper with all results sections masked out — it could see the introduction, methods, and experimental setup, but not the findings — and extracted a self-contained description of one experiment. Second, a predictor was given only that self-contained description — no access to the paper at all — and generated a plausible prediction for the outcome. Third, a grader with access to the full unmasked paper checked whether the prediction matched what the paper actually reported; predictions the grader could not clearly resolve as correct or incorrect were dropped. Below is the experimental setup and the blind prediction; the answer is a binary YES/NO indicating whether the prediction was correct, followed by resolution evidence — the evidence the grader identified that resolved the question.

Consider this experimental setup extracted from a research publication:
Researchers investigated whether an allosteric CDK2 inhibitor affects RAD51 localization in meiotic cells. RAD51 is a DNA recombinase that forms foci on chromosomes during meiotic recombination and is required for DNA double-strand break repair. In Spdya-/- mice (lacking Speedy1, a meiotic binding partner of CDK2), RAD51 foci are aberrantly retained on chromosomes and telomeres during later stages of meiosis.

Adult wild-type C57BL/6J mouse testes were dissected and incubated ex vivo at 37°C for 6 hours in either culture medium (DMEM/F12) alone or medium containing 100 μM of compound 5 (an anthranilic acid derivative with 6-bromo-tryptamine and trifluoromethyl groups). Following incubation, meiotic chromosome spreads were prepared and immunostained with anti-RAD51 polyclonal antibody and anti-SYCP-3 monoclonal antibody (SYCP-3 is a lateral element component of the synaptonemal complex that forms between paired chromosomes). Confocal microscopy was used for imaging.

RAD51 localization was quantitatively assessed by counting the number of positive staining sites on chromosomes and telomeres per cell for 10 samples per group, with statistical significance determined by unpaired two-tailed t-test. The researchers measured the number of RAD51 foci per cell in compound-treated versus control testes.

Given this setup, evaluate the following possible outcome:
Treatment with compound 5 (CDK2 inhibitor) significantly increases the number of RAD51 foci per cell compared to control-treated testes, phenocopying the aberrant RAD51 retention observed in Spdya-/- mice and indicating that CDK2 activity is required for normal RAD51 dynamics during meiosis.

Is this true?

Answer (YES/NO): YES